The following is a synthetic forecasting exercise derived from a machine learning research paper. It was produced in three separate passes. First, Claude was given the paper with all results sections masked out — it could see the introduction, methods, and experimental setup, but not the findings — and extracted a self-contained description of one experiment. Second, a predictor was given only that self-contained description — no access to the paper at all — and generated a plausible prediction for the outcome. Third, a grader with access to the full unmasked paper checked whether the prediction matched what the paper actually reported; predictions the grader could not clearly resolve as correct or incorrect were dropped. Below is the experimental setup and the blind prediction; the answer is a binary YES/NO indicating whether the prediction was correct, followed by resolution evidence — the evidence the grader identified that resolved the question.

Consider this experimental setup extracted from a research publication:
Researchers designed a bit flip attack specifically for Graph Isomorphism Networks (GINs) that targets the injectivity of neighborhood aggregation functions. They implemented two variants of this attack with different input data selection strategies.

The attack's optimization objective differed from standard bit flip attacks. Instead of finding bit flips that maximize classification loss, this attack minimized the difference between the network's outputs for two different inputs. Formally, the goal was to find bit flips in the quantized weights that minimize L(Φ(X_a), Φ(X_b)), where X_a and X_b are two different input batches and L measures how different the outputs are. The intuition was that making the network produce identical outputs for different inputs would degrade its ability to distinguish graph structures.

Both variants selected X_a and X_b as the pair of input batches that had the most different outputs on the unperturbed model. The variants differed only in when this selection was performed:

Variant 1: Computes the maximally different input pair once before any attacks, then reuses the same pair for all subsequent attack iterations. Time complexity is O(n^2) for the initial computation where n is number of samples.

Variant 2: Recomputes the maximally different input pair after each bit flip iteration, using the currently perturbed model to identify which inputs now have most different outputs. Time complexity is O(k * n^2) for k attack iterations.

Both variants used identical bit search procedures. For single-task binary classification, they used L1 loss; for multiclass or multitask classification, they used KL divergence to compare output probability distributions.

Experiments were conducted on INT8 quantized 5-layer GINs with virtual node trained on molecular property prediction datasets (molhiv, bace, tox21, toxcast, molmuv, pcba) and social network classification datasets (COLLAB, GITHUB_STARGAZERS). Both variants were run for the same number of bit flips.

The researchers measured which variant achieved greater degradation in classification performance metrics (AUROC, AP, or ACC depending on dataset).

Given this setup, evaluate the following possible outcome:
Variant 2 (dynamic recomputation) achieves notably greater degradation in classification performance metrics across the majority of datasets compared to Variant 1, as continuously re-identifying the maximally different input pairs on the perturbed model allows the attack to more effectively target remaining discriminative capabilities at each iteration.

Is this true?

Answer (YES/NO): NO